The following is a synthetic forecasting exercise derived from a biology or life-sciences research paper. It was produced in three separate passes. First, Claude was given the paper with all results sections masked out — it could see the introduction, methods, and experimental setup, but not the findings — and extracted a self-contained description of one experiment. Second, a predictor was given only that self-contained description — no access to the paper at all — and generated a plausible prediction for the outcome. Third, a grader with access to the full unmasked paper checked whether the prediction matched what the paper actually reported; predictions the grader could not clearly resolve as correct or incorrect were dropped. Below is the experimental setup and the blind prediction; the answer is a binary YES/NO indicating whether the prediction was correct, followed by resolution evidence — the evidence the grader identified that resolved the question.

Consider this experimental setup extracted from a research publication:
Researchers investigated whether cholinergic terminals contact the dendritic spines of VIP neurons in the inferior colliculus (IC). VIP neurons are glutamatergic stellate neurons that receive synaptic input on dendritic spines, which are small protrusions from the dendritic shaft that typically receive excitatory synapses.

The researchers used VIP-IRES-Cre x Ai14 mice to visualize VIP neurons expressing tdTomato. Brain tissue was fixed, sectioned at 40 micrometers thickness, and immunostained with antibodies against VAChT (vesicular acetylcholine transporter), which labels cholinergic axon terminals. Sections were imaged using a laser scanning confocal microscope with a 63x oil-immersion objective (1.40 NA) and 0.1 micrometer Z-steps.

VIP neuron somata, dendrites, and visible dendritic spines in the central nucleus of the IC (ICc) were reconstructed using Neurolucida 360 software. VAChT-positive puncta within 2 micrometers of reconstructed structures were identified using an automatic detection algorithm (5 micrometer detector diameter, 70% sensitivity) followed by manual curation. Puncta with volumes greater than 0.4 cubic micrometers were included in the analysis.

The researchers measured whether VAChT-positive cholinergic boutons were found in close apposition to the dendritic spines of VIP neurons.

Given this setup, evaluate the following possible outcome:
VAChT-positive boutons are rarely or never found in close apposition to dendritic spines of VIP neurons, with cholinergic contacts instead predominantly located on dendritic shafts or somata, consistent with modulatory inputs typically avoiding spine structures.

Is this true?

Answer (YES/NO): NO